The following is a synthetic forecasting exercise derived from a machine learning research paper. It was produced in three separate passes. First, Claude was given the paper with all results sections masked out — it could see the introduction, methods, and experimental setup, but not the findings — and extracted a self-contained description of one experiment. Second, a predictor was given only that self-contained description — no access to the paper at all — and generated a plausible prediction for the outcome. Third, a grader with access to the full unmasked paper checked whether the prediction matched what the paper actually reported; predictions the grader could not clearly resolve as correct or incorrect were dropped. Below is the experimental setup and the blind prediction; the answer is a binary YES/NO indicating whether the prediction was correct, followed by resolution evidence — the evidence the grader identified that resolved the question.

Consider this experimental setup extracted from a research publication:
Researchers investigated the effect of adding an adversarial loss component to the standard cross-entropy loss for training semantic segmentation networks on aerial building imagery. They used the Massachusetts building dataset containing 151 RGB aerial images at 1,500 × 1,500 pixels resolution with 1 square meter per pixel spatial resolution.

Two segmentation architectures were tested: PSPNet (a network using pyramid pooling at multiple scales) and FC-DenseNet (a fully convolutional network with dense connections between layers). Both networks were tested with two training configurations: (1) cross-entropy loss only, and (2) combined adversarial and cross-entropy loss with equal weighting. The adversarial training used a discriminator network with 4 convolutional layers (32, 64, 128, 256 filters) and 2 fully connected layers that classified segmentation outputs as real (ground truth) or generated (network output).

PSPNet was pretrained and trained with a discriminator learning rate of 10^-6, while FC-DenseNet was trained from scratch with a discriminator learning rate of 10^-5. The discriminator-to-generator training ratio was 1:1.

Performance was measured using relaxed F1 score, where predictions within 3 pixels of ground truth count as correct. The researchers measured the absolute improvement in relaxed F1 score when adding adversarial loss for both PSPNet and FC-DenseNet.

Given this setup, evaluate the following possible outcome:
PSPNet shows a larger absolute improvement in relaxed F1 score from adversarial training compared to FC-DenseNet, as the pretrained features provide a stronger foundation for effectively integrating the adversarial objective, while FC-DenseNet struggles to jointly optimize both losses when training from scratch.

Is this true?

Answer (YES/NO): NO